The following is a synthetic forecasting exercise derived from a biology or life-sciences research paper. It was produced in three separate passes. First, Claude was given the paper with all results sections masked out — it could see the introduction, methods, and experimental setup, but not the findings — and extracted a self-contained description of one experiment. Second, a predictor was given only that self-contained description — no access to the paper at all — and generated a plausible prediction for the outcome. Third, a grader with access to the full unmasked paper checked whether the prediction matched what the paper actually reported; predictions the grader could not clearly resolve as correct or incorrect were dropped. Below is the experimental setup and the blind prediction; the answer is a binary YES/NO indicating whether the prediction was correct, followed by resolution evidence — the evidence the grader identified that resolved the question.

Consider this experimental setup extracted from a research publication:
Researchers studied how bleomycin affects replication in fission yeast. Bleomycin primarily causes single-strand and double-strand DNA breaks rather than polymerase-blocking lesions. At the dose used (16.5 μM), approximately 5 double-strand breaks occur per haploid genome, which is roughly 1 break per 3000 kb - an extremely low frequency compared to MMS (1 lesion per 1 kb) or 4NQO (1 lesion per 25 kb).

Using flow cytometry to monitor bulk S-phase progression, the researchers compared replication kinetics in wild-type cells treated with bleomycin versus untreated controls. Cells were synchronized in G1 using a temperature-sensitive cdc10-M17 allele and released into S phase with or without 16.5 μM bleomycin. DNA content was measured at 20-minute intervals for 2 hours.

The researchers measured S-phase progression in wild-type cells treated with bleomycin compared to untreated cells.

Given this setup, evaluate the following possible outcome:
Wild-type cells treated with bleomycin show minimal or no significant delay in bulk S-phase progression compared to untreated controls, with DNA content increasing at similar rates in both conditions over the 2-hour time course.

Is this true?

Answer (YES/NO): NO